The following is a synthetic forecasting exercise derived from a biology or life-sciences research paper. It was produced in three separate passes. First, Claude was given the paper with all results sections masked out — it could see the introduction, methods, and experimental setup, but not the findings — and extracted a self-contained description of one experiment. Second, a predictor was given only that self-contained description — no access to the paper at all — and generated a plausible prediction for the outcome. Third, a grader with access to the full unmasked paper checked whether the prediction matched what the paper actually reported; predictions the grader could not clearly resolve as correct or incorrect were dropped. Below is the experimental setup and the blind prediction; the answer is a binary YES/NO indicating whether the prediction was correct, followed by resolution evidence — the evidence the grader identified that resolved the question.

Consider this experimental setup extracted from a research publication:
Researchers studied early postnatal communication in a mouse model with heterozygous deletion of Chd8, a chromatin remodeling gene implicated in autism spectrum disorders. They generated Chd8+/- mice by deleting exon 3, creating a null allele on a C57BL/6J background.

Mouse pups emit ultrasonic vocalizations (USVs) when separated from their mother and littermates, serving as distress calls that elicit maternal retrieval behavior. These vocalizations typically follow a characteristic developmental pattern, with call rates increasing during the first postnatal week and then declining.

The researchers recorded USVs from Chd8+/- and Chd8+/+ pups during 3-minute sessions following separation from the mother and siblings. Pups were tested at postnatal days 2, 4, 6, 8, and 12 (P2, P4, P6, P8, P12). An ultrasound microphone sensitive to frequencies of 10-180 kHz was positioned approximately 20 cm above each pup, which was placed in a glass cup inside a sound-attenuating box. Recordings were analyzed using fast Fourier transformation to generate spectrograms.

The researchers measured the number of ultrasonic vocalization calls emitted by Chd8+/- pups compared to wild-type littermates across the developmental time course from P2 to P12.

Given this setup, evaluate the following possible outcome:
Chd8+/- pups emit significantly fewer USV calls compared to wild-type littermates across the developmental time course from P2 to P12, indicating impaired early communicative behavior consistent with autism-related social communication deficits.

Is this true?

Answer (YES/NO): NO